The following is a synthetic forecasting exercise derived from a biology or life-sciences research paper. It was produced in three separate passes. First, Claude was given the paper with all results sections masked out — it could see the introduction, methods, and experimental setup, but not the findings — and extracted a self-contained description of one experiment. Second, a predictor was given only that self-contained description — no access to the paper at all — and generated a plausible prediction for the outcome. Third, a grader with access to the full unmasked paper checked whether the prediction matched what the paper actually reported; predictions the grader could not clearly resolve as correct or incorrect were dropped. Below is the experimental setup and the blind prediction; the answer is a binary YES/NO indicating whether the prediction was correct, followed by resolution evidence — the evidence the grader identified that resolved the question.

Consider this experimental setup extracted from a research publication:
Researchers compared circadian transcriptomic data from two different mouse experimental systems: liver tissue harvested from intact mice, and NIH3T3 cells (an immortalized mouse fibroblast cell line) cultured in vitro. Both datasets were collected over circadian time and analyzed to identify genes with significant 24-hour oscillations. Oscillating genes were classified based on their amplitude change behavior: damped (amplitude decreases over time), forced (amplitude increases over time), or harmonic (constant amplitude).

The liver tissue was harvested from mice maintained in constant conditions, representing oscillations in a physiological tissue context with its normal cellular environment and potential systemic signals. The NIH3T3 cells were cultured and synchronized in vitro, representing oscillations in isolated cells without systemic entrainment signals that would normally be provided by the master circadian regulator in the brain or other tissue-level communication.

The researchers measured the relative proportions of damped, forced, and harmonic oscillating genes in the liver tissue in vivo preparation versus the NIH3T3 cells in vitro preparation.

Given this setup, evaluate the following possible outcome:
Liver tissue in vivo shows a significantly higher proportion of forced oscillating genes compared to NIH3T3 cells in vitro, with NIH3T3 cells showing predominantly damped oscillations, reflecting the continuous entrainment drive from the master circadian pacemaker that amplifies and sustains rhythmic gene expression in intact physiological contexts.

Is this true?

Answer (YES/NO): NO